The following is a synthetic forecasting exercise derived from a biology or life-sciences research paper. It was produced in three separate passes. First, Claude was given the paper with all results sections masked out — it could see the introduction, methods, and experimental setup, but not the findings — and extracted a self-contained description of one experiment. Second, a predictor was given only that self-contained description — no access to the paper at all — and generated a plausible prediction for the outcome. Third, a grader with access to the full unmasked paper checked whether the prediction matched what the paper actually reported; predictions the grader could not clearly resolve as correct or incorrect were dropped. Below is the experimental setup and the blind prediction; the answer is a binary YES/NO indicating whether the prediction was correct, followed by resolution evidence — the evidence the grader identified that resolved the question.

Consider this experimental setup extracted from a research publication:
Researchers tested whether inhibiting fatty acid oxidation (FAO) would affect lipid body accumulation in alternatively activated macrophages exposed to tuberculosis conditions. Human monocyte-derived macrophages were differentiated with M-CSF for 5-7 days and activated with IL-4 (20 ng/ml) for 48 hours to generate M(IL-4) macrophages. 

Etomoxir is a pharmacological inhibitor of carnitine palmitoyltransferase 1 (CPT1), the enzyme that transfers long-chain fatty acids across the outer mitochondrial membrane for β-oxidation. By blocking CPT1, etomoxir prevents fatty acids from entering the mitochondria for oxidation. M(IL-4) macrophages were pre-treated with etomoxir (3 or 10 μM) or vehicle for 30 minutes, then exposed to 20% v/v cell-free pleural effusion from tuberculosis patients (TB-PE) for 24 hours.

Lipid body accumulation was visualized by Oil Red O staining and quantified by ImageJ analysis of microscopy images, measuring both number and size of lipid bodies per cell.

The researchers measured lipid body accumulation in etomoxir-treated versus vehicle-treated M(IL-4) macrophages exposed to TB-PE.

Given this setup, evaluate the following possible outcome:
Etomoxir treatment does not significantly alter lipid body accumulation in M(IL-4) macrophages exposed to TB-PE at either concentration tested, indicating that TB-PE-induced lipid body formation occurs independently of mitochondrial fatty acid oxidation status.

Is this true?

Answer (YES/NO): NO